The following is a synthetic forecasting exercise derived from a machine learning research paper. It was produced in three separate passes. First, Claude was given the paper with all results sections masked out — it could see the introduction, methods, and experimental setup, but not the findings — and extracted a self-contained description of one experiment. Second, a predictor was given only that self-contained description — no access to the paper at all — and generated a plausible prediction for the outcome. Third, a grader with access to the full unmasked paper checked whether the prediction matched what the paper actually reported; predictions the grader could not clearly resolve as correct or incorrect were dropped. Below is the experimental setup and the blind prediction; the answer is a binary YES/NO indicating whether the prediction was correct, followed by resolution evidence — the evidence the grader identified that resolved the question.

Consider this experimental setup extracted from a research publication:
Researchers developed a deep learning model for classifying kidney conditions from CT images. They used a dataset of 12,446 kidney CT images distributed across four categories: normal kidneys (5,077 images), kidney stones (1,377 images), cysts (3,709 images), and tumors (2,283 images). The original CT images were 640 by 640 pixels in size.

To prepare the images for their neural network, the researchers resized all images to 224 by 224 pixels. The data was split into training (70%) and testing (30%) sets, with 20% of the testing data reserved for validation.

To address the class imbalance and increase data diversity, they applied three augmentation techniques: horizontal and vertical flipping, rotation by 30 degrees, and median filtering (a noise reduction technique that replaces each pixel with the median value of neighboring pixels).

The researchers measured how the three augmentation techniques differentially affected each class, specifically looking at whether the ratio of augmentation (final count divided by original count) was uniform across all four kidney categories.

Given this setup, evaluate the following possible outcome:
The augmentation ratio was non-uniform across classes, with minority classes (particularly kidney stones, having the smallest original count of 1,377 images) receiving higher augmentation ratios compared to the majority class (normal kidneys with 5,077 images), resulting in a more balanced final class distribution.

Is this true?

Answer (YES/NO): NO